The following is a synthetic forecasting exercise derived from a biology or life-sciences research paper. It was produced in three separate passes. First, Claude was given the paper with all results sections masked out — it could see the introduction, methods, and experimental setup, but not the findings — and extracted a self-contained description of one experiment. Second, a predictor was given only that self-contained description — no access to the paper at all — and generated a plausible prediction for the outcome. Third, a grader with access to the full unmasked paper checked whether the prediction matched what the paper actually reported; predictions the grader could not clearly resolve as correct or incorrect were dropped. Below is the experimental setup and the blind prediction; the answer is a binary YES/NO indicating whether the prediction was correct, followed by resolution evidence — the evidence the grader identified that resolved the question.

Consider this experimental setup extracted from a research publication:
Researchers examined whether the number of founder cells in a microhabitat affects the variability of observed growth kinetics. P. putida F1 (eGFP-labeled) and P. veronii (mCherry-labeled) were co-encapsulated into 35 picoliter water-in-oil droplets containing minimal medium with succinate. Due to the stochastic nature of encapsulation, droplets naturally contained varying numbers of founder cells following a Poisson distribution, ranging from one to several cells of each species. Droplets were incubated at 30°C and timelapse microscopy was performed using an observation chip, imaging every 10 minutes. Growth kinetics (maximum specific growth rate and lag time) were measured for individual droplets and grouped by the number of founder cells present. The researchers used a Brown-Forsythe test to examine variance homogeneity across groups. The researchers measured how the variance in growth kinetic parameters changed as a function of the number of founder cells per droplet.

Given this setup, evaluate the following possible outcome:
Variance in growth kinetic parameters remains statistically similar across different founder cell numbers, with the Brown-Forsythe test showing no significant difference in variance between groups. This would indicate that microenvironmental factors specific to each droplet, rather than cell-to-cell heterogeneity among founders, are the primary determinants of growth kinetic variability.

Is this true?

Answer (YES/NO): NO